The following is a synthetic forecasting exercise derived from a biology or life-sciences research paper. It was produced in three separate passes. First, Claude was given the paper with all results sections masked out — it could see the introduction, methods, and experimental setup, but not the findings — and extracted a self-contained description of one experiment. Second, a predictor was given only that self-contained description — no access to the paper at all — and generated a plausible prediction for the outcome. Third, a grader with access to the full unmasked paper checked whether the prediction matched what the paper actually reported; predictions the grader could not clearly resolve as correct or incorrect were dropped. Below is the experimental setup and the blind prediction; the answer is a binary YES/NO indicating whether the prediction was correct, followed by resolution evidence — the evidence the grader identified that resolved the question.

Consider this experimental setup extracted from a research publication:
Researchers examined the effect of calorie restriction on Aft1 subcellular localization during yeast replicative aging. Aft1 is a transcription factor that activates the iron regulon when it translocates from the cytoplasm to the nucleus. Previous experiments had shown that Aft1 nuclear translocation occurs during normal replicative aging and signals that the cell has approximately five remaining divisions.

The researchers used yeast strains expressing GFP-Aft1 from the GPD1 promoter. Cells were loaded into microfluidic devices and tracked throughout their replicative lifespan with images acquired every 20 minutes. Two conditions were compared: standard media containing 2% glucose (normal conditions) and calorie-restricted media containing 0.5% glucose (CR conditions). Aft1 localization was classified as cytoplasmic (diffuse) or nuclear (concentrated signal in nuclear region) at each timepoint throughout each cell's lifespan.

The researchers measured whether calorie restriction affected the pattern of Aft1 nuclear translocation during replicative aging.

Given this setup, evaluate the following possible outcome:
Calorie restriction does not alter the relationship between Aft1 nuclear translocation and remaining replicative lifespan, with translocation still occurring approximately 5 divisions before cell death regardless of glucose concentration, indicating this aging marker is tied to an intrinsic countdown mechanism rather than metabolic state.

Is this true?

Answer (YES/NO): NO